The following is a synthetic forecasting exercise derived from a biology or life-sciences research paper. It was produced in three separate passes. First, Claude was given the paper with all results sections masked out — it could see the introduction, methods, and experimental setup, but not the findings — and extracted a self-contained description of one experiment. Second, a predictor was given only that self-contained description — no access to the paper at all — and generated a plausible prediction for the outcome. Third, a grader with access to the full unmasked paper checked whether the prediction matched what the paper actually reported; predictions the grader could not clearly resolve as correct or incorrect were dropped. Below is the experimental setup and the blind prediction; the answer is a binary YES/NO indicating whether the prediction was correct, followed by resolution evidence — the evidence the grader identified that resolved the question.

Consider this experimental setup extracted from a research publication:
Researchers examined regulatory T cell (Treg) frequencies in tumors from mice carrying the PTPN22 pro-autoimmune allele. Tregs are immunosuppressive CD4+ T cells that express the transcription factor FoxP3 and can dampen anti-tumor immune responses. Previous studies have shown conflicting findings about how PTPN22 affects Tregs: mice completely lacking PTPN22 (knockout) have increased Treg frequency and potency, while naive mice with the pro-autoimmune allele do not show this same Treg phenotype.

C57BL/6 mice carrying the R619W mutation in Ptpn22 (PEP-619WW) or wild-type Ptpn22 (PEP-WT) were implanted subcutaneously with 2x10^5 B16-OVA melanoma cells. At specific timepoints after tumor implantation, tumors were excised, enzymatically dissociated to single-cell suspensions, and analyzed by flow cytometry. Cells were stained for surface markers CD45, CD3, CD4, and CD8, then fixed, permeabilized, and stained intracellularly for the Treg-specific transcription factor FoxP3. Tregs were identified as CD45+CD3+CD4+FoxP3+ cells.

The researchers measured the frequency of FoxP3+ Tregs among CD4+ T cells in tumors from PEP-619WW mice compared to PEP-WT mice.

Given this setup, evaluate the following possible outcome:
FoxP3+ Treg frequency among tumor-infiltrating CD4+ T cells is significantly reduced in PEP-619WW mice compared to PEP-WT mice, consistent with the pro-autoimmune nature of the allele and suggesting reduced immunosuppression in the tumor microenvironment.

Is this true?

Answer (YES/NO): YES